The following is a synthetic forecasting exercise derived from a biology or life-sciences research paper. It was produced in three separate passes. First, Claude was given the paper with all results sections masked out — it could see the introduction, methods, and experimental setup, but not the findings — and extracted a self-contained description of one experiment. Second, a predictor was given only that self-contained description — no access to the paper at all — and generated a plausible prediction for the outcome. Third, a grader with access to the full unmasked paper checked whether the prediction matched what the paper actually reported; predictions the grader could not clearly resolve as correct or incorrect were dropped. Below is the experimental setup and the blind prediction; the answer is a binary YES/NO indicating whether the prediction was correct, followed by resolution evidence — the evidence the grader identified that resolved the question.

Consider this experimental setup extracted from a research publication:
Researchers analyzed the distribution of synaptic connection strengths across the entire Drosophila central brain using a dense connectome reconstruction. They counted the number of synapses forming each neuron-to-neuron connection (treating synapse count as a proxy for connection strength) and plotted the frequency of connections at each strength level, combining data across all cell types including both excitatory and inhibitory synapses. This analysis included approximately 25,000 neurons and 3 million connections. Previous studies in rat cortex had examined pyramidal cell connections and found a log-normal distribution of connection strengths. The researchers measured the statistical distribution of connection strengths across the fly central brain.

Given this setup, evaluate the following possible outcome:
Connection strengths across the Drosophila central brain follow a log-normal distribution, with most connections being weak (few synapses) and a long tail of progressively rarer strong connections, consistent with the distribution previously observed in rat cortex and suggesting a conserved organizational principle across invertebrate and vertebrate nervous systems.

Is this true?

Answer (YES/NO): NO